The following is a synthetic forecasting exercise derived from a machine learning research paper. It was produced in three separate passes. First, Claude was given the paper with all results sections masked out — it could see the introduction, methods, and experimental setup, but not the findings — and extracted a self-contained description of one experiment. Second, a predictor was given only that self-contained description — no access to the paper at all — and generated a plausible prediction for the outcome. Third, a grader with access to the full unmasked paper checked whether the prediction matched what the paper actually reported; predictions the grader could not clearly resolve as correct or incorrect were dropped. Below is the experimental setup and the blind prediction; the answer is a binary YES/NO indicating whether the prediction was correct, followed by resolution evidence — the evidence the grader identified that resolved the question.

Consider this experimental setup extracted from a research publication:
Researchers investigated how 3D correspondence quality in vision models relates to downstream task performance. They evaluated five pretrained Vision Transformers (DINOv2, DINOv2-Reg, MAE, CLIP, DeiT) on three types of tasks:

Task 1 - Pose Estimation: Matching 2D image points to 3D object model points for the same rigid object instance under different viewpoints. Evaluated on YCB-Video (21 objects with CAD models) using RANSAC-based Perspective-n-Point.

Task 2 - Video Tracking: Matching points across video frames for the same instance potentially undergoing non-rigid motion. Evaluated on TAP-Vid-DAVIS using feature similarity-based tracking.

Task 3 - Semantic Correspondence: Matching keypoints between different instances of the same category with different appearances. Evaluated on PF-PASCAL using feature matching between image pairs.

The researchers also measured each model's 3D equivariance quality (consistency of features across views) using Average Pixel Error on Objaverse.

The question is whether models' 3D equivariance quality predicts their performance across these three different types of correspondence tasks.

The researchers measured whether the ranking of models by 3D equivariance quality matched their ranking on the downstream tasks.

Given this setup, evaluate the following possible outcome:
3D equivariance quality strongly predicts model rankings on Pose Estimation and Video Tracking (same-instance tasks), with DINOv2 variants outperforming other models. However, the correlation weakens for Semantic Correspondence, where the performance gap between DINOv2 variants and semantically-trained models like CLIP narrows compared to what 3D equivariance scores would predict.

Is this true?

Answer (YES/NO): NO